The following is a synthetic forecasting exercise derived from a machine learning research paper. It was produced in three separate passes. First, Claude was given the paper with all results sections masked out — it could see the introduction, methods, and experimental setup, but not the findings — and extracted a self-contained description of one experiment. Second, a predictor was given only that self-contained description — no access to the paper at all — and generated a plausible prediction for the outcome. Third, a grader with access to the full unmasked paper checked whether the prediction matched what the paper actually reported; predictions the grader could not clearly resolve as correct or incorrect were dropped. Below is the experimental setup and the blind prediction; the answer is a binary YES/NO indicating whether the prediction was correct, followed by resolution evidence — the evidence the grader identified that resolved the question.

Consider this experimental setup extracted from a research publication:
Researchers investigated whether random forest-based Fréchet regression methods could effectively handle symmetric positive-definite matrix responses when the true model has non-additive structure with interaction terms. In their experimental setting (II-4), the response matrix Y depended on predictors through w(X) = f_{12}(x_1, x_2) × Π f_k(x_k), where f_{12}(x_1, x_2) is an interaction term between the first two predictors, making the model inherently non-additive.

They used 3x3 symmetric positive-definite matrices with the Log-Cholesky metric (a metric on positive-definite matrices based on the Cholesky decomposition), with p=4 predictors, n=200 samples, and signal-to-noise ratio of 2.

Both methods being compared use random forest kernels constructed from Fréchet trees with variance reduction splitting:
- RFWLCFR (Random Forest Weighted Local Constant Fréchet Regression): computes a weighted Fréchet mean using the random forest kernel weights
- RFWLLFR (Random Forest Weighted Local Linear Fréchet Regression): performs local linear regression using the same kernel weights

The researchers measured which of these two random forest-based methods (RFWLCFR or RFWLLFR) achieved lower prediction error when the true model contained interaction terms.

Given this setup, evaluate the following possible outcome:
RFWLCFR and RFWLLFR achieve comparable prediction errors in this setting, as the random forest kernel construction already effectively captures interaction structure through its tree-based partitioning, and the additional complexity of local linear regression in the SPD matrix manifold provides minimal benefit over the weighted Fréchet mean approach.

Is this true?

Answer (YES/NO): NO